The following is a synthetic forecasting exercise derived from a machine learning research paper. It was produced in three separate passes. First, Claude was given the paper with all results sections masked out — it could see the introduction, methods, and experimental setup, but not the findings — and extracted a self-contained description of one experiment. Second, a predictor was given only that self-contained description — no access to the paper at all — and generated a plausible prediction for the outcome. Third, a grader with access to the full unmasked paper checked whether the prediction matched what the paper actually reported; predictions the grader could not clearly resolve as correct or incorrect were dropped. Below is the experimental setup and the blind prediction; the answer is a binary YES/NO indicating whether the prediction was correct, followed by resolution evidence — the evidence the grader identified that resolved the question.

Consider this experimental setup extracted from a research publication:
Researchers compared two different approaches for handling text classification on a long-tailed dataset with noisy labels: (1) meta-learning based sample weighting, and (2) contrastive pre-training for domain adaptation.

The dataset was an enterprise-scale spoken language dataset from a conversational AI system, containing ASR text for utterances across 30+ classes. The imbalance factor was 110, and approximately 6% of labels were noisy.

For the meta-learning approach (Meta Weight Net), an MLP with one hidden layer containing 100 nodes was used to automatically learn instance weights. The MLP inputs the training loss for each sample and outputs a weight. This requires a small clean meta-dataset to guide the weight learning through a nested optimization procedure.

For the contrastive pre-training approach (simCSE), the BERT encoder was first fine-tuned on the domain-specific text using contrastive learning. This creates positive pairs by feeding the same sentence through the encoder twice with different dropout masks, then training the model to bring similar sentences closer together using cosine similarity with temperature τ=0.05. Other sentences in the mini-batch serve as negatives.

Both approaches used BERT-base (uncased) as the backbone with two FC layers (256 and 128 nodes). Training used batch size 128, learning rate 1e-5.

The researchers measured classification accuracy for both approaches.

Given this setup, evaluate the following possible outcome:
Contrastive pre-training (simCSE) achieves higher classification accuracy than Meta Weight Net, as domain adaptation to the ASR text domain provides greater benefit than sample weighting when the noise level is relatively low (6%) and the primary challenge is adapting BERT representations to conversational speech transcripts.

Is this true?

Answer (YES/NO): YES